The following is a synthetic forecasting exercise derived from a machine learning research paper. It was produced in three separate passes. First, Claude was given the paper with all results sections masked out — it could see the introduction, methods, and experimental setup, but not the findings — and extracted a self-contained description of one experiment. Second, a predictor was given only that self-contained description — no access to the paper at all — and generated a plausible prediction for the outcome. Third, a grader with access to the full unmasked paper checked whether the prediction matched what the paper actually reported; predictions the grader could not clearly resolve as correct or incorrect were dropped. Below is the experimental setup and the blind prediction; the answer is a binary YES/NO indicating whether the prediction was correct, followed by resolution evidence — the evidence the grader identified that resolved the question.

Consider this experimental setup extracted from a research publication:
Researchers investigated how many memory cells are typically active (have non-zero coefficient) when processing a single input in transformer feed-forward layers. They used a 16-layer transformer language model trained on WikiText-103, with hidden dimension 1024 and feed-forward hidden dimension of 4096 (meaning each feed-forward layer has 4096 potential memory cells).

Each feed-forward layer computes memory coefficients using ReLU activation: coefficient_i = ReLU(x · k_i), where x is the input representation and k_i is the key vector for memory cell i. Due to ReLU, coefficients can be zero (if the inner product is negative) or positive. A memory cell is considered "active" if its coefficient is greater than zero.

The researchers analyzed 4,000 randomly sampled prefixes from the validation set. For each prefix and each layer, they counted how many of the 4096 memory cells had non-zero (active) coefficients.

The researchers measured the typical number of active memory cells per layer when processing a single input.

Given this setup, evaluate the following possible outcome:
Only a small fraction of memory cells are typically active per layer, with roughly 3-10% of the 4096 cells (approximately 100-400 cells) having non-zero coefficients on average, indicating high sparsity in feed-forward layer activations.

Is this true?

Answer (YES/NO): NO